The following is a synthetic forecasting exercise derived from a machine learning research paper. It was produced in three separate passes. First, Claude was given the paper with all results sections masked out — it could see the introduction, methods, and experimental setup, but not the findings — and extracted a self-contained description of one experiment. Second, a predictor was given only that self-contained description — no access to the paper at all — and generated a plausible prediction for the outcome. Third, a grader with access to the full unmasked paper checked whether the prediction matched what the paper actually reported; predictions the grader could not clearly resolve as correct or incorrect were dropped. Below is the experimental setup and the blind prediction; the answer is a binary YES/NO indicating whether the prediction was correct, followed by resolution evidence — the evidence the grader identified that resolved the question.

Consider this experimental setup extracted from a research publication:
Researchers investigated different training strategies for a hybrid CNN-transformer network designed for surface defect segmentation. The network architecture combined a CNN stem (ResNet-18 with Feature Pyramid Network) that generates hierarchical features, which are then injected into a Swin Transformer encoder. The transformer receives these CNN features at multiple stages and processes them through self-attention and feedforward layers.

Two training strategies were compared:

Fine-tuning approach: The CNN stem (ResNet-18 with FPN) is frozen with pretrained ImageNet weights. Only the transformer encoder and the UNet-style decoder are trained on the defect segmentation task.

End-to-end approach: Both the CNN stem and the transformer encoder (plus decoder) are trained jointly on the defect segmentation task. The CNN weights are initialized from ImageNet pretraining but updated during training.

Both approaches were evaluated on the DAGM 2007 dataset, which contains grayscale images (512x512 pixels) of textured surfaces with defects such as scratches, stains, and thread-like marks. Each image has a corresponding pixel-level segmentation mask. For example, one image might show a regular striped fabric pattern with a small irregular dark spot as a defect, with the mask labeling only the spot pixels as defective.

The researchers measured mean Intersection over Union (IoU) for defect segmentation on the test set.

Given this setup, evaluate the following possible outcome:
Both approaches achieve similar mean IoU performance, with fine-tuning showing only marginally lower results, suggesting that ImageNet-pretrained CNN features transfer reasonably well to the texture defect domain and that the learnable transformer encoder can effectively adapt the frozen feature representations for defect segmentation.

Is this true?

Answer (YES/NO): NO